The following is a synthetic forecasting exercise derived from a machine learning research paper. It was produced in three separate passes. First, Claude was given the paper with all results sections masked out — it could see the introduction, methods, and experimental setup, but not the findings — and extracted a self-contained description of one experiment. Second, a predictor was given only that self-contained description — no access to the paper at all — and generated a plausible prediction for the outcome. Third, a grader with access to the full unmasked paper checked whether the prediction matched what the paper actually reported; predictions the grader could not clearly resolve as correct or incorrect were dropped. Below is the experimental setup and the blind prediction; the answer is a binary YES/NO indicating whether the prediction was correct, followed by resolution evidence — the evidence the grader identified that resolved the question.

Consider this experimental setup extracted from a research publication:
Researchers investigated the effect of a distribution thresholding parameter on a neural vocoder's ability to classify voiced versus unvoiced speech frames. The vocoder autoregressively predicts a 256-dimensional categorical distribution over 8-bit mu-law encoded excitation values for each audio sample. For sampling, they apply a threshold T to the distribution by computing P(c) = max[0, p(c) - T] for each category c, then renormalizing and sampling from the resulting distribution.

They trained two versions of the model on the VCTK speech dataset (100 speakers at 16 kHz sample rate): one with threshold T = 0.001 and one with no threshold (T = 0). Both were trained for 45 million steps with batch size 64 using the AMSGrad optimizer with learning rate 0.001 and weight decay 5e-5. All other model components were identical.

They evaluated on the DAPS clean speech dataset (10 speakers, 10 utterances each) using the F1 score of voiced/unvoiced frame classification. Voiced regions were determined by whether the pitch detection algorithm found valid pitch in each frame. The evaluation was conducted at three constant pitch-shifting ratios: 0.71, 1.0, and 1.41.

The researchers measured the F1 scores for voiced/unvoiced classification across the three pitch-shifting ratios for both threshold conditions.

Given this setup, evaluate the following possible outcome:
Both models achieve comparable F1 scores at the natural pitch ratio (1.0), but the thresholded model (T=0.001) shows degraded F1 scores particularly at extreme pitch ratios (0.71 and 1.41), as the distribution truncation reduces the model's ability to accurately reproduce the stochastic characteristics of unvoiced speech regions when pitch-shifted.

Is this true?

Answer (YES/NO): NO